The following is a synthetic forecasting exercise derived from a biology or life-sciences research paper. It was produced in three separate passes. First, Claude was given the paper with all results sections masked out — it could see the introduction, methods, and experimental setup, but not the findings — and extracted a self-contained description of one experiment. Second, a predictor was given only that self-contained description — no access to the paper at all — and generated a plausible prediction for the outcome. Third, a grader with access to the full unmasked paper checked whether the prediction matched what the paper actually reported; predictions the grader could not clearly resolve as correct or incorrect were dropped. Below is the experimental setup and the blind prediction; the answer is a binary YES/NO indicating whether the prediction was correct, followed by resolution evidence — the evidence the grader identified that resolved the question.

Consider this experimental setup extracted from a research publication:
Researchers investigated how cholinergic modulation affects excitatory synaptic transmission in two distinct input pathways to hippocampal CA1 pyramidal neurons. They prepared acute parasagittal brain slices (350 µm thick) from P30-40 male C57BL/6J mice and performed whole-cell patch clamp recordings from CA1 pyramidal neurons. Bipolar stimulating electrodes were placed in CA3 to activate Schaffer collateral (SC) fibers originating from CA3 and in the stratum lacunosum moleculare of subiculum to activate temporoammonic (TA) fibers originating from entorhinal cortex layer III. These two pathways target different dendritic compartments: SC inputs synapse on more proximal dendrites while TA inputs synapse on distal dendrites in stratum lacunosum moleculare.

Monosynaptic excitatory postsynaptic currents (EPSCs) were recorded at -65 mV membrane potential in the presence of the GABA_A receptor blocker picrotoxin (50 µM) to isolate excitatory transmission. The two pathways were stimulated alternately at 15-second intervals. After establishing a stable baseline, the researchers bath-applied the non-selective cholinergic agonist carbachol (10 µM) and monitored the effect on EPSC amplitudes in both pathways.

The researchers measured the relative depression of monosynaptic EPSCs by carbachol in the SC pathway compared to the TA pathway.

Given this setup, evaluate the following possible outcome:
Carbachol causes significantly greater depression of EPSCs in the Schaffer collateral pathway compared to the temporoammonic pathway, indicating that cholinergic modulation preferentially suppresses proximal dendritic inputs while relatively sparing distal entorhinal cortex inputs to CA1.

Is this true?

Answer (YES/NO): YES